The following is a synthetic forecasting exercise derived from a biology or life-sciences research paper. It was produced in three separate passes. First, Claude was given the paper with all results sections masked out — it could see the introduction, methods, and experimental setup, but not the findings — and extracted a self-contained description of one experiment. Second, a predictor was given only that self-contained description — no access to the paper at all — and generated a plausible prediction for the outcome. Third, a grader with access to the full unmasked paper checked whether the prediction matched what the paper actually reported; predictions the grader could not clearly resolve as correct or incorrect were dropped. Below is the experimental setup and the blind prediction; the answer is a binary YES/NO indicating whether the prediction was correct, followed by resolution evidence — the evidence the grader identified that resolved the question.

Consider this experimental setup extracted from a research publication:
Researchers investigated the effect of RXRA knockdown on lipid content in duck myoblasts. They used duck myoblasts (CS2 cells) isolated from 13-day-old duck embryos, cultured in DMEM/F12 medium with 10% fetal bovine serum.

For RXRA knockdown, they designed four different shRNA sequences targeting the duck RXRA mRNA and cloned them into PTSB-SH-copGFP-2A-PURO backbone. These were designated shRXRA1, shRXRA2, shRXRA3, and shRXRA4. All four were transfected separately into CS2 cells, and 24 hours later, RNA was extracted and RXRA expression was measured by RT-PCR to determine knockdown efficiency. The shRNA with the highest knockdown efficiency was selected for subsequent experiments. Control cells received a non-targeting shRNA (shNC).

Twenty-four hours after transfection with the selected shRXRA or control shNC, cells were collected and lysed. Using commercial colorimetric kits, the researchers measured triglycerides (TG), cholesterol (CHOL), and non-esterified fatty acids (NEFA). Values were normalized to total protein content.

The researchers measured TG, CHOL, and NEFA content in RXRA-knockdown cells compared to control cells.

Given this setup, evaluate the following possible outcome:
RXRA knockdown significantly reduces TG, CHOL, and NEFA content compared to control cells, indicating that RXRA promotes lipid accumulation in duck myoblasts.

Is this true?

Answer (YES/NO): NO